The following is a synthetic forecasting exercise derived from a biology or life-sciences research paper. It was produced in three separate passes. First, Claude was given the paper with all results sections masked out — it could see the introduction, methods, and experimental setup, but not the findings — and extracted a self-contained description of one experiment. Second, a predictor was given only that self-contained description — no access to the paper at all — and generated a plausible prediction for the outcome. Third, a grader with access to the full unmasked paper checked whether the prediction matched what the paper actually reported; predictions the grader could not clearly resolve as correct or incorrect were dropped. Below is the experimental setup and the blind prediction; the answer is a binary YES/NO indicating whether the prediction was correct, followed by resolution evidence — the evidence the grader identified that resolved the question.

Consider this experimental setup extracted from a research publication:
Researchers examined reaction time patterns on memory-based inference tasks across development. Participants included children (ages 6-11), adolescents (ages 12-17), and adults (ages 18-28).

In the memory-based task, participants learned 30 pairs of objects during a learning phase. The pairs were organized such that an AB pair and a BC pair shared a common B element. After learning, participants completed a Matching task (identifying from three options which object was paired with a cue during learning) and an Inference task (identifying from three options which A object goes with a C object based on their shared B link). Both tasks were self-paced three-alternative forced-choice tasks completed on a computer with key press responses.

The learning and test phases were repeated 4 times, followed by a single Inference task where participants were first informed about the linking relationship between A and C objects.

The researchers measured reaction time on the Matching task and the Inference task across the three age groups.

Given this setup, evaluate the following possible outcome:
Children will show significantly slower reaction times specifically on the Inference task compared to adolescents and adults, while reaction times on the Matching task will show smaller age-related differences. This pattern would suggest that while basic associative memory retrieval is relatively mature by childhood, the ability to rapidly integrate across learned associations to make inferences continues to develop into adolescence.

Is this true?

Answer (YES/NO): NO